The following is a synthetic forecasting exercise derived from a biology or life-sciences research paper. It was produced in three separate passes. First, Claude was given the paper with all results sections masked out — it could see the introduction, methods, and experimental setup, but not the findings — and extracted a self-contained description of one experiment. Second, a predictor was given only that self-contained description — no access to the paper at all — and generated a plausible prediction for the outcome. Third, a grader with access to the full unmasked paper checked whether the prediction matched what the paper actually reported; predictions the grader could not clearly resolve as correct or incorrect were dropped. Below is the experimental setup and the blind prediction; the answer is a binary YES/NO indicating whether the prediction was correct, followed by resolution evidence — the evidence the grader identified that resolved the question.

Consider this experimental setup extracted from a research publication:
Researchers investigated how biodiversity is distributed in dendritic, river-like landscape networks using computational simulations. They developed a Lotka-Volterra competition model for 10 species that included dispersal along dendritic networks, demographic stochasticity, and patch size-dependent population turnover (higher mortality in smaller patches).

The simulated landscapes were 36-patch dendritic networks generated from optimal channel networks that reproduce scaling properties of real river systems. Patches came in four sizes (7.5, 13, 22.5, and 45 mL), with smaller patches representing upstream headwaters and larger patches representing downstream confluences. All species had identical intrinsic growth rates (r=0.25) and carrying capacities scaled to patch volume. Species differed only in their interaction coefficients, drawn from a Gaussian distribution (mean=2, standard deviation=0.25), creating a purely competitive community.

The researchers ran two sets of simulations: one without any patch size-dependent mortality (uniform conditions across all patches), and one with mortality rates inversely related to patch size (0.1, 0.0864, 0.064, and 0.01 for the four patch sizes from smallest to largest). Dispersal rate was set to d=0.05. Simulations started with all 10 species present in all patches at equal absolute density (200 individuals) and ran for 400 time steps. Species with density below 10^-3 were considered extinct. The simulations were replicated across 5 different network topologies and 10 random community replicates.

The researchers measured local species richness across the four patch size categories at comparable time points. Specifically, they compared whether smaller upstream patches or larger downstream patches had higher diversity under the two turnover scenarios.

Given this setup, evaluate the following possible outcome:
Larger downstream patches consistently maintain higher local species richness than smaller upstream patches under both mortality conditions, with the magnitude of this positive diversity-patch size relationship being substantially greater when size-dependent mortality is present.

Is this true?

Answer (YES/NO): NO